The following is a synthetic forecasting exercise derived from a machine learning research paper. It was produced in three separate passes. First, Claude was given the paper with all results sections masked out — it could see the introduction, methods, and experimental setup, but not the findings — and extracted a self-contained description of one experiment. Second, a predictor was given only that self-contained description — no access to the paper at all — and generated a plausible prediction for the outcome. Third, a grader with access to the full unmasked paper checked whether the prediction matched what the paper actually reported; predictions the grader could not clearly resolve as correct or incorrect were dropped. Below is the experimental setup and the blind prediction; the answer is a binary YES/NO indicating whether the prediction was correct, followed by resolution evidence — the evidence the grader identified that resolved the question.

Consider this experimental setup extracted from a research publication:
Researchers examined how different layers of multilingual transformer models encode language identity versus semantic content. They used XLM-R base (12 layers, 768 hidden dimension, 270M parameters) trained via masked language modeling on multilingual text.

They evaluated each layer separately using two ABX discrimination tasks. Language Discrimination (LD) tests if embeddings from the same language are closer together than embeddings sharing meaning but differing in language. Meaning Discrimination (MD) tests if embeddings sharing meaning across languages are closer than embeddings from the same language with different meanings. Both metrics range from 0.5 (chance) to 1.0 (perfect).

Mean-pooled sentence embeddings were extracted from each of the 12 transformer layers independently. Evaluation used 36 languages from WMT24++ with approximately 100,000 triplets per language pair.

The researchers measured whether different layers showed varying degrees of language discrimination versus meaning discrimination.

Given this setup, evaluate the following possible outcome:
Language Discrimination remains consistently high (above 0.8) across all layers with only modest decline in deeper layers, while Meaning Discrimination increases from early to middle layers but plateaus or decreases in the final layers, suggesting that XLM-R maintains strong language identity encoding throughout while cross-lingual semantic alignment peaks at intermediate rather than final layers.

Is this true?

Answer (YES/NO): NO